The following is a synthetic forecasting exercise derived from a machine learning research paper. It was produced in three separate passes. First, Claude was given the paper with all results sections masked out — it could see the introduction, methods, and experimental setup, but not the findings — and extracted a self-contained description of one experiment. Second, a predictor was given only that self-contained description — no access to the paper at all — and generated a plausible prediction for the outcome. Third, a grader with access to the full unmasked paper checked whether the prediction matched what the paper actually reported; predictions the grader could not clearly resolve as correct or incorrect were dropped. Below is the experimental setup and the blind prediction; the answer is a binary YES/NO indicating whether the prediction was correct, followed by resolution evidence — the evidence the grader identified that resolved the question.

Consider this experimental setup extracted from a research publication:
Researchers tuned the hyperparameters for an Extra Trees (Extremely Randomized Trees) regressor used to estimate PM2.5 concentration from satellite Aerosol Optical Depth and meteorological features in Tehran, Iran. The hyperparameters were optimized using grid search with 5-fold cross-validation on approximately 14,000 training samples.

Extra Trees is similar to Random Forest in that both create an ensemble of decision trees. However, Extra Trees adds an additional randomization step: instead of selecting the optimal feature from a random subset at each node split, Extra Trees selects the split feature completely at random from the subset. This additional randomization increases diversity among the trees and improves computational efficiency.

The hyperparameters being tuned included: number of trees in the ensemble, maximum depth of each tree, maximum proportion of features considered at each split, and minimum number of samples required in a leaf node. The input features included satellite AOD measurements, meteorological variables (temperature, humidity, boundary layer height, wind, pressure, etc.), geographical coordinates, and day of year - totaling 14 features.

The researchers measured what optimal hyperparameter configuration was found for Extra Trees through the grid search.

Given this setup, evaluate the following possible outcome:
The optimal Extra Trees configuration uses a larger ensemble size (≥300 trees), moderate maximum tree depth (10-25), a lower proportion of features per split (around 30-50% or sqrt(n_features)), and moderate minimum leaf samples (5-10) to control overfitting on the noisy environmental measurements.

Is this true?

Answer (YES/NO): NO